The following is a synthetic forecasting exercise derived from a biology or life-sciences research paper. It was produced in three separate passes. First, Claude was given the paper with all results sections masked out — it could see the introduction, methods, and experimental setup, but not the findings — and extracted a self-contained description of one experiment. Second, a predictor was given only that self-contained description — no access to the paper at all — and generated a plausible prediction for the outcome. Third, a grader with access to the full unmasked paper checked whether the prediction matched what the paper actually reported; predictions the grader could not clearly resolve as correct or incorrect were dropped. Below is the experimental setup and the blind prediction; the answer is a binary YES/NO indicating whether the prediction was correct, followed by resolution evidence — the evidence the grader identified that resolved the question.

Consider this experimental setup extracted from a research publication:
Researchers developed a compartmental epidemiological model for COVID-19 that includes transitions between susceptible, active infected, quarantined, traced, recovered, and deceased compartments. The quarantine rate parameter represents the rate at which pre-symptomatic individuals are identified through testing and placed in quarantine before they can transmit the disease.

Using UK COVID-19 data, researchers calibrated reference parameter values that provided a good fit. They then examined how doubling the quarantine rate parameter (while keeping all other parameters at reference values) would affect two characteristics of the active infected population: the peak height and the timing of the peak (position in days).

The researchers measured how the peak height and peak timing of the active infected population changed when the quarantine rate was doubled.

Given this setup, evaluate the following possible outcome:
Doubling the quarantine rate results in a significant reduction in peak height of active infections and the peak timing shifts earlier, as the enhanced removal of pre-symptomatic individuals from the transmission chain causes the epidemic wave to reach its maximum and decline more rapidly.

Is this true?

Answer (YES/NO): NO